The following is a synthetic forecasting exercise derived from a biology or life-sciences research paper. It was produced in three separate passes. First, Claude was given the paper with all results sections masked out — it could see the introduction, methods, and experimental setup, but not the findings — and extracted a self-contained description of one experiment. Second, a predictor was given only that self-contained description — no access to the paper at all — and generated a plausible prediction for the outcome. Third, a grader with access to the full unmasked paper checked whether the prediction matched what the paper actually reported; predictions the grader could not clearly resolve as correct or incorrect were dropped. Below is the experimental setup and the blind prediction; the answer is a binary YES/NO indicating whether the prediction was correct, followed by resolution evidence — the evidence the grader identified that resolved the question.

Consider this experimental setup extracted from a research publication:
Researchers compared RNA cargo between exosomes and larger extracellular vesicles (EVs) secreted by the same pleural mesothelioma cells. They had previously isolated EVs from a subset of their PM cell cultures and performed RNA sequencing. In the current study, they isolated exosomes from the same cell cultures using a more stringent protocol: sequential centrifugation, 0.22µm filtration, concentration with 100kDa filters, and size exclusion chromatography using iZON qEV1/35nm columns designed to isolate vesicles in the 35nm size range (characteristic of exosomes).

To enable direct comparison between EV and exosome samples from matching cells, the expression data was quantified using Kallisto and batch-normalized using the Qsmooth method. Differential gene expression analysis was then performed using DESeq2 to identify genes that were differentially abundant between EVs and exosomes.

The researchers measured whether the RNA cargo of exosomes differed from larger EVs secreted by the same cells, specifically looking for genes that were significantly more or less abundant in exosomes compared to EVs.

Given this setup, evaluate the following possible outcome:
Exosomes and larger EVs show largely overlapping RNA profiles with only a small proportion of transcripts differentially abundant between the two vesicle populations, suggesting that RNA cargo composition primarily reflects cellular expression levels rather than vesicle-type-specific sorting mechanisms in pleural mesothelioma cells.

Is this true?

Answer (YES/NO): NO